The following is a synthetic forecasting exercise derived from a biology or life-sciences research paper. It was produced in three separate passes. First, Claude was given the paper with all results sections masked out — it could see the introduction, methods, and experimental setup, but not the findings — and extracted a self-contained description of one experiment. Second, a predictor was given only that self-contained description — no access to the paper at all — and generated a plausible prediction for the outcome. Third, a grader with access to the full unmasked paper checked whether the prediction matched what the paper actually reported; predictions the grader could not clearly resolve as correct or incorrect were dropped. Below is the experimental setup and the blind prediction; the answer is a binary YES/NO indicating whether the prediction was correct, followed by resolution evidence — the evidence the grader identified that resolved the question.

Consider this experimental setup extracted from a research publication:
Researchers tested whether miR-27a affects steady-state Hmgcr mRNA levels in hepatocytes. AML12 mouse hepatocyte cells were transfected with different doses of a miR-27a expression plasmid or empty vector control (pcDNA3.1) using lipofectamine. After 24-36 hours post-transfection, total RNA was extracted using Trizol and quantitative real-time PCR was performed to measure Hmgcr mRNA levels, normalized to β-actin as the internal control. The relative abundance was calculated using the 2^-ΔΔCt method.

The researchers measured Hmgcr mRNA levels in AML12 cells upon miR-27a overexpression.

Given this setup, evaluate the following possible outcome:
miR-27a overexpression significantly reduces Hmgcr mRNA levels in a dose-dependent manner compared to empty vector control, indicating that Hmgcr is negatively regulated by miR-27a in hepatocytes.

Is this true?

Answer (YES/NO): NO